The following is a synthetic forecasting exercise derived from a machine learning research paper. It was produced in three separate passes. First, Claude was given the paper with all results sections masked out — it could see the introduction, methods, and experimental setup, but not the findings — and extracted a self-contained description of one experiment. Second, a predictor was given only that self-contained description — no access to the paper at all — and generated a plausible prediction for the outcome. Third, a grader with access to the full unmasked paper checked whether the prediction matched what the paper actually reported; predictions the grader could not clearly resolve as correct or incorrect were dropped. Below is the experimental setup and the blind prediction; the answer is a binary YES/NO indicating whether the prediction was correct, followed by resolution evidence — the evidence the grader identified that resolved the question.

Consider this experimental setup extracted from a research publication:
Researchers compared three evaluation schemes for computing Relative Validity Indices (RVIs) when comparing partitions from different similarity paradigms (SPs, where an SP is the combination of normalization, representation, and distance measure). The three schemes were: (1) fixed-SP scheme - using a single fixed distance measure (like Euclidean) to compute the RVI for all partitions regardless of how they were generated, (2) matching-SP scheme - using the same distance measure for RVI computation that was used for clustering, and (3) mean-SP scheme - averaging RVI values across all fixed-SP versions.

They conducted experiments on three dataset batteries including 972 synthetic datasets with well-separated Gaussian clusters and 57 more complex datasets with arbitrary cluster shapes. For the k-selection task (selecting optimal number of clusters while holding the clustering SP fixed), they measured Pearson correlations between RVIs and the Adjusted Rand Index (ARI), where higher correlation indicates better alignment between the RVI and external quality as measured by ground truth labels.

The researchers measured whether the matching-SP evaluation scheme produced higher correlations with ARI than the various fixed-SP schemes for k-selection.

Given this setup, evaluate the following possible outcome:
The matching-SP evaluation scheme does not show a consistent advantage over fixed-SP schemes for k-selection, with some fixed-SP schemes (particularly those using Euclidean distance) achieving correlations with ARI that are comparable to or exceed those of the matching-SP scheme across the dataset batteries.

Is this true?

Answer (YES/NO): YES